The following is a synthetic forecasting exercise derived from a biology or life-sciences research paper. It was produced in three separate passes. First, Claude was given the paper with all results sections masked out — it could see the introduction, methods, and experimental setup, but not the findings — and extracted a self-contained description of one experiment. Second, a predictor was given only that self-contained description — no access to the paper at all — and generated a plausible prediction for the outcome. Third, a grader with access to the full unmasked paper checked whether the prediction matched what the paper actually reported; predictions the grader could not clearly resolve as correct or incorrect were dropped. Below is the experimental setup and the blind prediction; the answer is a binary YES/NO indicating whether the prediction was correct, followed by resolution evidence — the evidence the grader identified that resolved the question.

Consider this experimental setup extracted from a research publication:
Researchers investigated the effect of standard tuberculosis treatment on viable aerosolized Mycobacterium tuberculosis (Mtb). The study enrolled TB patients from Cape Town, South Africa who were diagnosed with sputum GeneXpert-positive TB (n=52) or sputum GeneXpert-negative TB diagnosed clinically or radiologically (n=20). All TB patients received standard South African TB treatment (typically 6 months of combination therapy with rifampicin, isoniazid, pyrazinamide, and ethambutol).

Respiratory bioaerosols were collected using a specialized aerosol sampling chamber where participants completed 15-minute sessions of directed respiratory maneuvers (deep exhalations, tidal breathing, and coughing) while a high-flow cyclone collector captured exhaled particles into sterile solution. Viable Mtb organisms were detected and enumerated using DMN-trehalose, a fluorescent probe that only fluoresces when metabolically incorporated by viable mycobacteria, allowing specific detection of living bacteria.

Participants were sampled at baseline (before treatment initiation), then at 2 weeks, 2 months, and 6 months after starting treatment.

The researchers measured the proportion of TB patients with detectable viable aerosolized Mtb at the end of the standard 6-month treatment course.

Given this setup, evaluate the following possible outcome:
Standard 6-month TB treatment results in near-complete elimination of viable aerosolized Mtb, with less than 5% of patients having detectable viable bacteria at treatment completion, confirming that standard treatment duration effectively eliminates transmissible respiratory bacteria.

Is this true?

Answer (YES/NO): NO